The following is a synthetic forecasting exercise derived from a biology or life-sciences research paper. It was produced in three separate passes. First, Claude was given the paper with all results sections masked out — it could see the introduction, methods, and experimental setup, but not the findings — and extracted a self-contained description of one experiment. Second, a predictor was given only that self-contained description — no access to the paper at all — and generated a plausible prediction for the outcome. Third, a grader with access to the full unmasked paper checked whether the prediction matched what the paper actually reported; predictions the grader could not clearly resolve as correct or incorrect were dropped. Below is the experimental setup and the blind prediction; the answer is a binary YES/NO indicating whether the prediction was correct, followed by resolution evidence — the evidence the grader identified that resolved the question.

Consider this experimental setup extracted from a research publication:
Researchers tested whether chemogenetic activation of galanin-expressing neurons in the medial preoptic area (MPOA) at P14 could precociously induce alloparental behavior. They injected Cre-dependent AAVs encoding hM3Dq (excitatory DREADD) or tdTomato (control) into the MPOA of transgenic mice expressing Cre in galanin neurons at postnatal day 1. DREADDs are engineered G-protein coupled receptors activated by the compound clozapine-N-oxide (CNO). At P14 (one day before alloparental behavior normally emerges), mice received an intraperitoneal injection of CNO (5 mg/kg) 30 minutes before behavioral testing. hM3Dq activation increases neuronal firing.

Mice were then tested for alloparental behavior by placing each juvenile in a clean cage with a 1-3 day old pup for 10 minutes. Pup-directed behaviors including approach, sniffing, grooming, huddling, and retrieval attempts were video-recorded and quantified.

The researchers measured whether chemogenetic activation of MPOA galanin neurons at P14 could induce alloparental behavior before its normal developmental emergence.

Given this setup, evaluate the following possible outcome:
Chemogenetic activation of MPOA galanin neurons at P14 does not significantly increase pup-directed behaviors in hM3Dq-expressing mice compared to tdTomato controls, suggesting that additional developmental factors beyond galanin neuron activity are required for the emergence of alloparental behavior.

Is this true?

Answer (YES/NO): YES